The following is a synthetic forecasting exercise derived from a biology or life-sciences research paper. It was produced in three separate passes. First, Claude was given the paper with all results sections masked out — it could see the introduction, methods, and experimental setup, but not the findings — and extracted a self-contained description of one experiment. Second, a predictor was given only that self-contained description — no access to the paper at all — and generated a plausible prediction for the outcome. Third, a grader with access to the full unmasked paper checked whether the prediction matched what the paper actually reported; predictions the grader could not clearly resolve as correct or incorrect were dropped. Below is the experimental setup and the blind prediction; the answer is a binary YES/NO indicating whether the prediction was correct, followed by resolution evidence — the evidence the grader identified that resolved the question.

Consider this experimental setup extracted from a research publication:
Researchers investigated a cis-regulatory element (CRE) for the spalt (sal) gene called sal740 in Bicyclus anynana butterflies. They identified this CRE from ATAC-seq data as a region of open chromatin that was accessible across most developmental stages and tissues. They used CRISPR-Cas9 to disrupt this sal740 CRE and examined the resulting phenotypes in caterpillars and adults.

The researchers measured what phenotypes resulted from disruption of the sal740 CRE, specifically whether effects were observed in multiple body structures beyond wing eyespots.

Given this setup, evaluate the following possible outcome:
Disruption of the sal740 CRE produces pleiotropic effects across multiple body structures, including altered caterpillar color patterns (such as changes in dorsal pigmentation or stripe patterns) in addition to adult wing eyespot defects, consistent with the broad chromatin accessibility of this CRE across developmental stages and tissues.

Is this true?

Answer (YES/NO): NO